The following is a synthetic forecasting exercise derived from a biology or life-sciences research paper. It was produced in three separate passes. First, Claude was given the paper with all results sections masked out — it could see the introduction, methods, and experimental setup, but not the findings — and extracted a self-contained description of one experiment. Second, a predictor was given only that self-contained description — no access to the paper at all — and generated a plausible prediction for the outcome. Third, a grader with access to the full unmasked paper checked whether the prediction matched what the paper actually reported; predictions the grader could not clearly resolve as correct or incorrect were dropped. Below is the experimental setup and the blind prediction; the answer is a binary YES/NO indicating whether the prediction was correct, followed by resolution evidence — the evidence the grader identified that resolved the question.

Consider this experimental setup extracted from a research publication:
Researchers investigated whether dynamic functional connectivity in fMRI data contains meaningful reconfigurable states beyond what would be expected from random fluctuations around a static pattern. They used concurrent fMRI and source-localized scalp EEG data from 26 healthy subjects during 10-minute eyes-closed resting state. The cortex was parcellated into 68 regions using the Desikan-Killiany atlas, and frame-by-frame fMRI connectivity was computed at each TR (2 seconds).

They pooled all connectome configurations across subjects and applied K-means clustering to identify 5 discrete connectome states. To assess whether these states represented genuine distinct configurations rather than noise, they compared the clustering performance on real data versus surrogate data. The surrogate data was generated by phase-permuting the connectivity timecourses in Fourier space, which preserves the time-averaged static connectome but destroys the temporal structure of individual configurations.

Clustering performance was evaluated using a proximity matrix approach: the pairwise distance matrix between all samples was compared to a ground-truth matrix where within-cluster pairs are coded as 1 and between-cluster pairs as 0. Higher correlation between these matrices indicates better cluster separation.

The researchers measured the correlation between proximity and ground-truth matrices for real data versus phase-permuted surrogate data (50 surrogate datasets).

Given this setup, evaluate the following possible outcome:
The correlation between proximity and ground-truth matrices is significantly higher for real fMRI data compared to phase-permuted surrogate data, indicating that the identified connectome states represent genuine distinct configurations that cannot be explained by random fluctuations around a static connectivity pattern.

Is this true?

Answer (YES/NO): YES